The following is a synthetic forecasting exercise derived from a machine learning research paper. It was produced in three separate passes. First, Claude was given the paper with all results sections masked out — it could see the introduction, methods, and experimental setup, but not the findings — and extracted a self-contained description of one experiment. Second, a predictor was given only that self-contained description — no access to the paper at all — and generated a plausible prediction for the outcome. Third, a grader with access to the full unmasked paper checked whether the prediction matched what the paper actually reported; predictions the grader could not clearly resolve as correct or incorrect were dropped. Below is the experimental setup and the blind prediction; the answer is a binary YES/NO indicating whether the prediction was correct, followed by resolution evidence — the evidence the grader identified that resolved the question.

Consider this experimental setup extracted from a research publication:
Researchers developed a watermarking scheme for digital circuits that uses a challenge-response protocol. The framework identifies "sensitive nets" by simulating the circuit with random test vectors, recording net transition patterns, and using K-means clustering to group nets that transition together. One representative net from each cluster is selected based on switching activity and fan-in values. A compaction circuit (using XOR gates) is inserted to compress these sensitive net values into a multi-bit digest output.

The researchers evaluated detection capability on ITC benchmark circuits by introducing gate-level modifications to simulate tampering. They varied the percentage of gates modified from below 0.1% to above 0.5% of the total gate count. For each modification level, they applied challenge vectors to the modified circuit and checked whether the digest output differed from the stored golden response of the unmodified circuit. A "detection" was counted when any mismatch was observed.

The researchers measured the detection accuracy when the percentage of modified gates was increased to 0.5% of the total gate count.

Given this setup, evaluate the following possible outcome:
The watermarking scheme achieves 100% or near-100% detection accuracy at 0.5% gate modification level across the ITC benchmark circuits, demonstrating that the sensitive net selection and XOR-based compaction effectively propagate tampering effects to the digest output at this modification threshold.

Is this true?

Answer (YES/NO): YES